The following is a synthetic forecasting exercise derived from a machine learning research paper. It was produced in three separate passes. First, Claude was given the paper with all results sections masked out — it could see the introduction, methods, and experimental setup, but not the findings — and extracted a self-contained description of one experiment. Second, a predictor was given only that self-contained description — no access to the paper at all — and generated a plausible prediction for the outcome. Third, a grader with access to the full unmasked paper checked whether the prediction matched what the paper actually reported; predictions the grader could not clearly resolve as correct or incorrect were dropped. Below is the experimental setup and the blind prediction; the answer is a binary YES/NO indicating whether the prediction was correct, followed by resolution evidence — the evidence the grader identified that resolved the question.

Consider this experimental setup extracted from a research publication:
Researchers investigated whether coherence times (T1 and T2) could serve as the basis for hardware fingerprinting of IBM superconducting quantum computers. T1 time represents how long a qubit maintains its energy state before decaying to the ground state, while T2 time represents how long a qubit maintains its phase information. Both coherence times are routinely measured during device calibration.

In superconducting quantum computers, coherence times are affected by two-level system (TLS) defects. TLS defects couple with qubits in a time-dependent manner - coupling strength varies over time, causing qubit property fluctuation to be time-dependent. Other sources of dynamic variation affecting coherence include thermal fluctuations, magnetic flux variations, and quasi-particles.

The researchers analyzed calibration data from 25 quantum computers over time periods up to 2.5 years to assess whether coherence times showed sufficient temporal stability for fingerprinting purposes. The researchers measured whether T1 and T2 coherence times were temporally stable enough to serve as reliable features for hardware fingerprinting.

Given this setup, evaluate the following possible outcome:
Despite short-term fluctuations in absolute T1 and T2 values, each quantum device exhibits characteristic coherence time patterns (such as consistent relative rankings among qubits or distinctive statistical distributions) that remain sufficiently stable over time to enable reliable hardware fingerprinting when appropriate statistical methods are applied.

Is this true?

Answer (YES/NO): NO